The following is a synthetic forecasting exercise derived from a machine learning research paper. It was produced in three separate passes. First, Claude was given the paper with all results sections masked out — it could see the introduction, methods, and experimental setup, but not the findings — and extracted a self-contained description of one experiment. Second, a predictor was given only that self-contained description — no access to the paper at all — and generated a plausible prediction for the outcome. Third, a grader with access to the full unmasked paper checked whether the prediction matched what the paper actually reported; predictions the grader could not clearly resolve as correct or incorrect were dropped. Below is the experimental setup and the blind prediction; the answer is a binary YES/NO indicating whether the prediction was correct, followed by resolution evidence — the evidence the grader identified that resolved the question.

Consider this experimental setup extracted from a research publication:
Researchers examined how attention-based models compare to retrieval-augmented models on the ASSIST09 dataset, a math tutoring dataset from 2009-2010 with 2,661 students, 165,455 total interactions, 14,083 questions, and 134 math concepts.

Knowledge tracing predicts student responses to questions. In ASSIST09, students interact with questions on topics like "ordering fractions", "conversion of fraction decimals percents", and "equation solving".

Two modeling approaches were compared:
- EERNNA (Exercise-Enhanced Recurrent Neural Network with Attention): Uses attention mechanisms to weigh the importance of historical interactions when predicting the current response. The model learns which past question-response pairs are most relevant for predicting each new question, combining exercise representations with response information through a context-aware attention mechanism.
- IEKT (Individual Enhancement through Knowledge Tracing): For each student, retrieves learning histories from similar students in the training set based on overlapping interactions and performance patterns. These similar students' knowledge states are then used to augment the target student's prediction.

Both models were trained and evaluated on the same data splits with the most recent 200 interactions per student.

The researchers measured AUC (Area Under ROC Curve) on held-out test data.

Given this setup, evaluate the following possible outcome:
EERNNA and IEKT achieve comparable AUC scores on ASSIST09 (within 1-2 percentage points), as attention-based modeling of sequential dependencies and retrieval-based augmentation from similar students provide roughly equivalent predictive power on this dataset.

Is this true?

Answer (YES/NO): NO